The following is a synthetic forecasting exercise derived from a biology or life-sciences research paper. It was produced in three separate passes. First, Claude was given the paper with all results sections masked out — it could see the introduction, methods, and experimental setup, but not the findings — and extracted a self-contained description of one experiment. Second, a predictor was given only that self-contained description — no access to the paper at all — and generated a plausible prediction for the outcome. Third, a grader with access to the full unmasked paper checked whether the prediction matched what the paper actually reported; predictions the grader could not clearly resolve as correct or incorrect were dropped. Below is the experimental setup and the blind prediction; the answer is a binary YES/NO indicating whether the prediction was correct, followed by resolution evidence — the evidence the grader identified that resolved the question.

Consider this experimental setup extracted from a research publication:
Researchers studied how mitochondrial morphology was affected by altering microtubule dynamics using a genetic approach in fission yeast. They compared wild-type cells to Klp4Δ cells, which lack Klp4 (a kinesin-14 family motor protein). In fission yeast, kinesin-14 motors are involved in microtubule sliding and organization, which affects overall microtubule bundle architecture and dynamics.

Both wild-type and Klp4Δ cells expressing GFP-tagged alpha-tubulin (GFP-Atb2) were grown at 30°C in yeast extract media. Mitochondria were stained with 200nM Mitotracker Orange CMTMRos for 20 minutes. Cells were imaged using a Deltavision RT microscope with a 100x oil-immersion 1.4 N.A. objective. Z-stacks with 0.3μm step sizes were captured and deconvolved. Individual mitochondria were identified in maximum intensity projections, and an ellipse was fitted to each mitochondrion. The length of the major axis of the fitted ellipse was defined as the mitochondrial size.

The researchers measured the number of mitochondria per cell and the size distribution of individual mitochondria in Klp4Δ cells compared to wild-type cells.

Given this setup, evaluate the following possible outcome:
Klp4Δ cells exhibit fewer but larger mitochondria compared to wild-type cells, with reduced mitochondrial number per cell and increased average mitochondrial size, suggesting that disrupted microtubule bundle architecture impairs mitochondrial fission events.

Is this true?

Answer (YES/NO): NO